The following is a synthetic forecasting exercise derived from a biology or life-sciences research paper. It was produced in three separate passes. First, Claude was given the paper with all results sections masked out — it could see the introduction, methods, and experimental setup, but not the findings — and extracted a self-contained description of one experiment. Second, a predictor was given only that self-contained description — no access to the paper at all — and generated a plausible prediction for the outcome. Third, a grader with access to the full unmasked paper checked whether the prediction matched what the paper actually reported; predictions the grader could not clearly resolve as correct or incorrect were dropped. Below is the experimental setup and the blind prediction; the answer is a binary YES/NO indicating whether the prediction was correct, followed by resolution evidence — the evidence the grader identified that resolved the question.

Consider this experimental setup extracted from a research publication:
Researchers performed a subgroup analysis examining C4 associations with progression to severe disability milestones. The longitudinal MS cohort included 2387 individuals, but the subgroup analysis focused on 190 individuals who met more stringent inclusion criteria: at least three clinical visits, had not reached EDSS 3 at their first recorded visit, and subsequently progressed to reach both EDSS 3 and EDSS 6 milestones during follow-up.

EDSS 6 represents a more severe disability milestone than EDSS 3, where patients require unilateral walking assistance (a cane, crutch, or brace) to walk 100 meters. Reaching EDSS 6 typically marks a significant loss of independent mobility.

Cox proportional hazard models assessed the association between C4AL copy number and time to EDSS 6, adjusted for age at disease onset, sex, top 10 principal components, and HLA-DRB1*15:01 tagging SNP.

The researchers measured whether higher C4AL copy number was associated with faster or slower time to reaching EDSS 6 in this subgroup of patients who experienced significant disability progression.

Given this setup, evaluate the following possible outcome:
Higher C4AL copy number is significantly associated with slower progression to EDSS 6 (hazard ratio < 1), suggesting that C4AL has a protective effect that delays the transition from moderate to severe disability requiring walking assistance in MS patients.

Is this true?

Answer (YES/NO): YES